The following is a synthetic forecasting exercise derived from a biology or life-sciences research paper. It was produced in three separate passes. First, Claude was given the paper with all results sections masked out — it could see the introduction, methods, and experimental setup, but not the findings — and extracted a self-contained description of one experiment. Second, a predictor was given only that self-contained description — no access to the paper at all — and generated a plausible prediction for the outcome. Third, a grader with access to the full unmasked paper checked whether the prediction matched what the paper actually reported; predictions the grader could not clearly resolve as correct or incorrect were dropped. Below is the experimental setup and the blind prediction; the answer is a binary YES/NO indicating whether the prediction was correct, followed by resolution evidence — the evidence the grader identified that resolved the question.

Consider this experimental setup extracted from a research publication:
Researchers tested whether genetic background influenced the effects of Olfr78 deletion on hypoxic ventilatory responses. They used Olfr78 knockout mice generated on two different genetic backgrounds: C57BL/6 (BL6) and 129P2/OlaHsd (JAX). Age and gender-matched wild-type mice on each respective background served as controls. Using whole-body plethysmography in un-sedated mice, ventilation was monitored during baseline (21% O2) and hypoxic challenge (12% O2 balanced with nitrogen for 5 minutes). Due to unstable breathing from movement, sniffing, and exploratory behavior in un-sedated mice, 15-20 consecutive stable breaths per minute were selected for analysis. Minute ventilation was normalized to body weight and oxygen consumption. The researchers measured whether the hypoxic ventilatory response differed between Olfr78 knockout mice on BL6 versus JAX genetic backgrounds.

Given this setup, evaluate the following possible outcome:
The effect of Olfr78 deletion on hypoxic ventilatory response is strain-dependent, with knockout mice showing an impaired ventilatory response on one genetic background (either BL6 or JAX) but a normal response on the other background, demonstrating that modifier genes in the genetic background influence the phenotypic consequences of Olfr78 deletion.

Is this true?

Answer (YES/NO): NO